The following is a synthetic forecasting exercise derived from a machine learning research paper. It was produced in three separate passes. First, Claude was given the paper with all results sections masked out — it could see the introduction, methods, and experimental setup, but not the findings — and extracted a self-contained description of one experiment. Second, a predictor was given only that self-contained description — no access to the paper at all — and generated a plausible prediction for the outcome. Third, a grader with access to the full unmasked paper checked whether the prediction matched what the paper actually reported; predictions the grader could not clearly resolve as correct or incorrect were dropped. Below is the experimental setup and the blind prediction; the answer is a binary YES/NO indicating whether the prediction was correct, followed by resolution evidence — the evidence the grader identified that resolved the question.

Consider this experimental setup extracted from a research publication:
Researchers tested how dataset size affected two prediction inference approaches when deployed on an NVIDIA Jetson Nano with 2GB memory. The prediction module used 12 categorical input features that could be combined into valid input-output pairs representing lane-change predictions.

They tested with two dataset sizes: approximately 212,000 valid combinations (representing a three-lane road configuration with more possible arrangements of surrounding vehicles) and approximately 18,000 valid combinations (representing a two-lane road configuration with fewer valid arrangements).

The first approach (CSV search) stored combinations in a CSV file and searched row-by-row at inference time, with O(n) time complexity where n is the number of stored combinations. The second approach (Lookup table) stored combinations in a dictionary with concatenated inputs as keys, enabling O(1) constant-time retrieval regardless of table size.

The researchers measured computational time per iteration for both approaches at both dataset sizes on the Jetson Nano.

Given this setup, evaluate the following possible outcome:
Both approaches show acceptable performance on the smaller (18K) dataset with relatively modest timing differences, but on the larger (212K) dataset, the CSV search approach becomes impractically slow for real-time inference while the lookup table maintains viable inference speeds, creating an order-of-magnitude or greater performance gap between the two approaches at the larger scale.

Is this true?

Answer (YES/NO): NO